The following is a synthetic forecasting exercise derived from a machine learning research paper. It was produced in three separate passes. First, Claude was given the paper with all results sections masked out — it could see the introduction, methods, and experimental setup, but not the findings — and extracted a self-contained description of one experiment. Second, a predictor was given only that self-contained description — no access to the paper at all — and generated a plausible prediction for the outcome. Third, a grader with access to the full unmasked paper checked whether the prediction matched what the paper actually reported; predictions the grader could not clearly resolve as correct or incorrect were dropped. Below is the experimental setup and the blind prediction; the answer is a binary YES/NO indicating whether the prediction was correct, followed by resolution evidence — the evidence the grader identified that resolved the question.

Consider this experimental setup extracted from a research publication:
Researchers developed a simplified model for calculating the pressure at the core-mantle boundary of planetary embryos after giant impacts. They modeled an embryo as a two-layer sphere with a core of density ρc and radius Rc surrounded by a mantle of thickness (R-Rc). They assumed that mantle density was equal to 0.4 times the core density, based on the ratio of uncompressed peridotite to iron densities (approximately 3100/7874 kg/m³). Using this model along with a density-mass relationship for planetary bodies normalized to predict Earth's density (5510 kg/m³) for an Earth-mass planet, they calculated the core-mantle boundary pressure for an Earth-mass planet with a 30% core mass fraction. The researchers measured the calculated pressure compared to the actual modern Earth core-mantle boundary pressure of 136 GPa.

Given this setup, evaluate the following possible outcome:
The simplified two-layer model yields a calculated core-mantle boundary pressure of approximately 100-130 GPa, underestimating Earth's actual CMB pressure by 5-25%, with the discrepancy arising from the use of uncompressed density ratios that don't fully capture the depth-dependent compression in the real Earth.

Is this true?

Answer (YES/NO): NO